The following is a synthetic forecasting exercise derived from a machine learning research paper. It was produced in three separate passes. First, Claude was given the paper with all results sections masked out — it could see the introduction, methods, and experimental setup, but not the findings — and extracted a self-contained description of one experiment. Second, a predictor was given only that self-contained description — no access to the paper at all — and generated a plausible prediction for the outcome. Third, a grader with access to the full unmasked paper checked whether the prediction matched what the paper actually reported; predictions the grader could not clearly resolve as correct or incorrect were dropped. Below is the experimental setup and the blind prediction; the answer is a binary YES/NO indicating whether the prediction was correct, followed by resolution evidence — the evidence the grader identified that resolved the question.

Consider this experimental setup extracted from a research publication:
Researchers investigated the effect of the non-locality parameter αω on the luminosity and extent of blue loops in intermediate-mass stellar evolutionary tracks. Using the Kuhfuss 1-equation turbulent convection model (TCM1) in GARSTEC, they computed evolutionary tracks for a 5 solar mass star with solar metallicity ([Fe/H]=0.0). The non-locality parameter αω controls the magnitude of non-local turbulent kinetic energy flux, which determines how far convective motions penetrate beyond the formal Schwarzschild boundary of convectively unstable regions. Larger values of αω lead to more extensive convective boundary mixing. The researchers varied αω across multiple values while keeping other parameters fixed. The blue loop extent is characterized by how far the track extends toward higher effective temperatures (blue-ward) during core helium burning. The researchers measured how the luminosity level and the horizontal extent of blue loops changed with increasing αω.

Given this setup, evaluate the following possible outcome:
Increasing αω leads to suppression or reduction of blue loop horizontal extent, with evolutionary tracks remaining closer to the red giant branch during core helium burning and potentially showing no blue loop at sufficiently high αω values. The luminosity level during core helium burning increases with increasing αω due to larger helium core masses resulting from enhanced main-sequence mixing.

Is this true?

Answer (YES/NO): YES